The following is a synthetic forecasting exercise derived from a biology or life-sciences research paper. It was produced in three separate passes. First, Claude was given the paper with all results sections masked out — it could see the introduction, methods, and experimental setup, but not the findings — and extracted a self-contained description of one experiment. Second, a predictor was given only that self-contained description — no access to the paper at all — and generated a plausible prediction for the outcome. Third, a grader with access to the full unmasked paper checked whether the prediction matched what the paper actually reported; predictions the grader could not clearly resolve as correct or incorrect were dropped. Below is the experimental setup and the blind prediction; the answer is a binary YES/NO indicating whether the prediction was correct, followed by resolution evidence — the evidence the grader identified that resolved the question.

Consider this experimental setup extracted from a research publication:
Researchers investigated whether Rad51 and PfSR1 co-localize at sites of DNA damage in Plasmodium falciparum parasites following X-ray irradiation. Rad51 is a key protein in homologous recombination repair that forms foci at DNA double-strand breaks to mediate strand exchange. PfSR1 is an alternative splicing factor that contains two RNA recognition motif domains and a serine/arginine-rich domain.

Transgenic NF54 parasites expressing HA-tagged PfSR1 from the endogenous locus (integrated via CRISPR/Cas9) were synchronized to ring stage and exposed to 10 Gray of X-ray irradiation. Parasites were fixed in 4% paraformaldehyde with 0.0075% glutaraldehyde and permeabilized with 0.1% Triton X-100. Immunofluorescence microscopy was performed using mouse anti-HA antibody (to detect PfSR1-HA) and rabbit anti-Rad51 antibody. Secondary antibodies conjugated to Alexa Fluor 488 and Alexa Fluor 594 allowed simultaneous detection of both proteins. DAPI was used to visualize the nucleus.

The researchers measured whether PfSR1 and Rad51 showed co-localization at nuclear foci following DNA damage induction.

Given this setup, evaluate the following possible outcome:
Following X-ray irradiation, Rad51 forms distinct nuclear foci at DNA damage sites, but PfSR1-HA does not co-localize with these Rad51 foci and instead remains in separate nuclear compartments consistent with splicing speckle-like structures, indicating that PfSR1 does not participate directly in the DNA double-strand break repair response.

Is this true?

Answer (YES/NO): NO